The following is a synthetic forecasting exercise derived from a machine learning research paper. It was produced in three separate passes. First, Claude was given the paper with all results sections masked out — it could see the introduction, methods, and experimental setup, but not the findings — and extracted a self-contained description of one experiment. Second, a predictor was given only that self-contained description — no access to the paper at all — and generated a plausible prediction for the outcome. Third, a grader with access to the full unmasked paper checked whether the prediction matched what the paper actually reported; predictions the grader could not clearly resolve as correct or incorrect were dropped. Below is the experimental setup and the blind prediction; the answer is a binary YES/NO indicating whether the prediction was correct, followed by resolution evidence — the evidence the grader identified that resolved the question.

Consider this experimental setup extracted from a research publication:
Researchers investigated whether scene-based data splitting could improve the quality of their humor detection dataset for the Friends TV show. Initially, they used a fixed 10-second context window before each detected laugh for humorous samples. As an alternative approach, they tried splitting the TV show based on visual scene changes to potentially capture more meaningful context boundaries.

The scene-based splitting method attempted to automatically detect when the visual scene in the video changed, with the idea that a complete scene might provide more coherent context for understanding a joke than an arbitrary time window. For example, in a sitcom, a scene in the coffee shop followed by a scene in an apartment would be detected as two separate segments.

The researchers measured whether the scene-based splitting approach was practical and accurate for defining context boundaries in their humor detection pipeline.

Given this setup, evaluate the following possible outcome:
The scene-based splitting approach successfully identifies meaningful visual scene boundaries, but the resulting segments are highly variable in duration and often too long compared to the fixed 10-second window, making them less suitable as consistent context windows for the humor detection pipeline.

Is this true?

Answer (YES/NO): NO